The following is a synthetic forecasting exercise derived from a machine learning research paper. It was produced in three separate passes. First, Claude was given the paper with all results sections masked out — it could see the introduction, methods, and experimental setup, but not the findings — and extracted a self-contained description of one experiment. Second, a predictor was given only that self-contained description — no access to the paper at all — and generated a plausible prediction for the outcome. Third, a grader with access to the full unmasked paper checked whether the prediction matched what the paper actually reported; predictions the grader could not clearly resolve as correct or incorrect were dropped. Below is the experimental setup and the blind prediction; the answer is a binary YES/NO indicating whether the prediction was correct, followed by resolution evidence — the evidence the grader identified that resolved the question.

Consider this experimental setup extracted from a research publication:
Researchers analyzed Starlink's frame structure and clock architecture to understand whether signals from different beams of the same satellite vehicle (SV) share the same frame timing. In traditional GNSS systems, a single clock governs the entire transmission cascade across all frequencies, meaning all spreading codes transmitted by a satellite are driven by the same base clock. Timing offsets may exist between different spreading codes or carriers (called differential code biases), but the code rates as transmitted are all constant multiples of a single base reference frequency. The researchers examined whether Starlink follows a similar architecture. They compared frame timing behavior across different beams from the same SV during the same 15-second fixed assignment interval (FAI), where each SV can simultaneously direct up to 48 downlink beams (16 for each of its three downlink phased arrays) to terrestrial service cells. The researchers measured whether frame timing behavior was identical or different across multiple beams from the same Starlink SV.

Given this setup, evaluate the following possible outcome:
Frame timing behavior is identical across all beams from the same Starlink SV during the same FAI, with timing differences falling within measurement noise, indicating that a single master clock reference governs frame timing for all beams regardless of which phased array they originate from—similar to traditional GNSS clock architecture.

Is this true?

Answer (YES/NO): NO